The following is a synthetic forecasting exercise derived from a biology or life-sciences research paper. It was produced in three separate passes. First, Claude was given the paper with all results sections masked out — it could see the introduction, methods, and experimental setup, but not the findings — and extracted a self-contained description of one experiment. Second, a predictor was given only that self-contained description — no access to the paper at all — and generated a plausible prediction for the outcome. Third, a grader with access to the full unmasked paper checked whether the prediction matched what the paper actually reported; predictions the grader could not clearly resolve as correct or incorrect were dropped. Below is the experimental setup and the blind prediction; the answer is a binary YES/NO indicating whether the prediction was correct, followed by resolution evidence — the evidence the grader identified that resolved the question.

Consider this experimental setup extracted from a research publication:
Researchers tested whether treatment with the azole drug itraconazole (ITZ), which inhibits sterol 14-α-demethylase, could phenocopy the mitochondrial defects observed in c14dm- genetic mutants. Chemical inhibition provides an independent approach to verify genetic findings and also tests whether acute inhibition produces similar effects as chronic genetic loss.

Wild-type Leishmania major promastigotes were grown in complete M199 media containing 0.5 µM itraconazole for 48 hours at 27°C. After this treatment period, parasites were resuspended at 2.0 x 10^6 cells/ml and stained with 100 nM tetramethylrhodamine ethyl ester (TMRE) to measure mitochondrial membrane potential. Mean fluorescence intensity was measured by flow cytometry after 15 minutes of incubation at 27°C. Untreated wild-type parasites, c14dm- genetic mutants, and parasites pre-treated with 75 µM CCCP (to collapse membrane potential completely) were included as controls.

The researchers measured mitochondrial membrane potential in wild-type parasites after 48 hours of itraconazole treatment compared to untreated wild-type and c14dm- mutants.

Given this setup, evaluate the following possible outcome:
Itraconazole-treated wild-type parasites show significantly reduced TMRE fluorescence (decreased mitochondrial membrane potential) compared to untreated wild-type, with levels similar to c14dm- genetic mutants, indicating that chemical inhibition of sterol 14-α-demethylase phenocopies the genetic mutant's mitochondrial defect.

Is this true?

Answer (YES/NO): NO